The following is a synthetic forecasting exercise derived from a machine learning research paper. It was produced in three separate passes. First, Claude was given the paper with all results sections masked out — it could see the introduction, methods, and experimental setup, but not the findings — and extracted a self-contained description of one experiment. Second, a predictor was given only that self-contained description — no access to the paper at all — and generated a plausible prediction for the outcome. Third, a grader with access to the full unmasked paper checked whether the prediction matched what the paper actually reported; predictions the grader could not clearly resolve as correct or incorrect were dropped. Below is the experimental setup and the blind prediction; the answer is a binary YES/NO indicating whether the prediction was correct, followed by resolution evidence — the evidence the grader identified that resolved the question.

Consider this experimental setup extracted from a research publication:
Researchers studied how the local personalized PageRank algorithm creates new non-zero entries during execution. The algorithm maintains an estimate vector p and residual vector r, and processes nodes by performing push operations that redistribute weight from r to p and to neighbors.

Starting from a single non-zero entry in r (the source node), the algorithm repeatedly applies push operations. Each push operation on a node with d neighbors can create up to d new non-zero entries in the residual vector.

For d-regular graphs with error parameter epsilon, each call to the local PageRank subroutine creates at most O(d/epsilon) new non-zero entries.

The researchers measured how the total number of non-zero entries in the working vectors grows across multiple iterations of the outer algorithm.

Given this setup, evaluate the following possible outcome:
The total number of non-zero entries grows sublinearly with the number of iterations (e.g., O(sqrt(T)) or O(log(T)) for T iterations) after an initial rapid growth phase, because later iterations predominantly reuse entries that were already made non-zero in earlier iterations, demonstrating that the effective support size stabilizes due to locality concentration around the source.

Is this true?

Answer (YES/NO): NO